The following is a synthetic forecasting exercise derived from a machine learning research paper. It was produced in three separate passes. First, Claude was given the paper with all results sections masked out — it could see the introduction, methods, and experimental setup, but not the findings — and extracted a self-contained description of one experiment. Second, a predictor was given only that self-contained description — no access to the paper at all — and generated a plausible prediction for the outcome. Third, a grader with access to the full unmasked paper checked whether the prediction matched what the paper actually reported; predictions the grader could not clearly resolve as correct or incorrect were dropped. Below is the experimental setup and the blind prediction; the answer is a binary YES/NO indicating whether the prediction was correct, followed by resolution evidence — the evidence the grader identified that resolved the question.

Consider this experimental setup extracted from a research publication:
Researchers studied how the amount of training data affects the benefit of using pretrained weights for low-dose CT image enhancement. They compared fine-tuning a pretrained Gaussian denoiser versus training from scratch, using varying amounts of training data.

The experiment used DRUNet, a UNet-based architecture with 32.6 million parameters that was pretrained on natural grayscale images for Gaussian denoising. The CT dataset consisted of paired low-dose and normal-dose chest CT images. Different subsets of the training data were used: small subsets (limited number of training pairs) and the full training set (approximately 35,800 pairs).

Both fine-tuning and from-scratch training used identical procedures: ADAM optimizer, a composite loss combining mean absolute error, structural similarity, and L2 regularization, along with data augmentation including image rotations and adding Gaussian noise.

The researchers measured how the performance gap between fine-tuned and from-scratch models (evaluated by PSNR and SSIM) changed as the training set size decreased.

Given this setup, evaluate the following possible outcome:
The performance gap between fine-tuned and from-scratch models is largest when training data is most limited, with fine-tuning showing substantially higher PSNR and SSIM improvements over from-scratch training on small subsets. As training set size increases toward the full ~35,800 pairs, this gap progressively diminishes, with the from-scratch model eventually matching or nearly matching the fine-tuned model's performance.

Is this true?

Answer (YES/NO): YES